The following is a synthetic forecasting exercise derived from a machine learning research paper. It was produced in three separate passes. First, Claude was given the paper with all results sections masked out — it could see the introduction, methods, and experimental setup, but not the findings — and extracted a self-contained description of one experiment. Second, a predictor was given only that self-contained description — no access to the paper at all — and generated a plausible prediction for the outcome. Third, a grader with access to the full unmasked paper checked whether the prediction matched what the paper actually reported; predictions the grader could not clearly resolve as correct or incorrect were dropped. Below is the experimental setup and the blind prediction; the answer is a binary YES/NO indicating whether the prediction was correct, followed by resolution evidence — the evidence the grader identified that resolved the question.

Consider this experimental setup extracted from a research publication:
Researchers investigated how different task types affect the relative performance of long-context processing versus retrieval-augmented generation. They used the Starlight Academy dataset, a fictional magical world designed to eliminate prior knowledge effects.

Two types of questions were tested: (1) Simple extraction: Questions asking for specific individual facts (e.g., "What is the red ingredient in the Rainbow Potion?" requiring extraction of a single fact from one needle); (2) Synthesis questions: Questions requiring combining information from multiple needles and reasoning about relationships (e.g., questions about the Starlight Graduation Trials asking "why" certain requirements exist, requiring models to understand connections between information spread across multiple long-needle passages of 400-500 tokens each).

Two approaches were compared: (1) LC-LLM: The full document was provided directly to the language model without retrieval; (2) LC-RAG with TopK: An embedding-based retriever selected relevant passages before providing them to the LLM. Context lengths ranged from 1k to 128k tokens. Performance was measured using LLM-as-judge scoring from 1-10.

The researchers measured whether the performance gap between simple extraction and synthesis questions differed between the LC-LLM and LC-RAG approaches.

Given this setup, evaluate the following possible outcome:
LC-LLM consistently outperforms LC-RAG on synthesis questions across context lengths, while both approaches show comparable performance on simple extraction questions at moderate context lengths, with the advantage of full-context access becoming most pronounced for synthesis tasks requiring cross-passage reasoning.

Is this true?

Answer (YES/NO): NO